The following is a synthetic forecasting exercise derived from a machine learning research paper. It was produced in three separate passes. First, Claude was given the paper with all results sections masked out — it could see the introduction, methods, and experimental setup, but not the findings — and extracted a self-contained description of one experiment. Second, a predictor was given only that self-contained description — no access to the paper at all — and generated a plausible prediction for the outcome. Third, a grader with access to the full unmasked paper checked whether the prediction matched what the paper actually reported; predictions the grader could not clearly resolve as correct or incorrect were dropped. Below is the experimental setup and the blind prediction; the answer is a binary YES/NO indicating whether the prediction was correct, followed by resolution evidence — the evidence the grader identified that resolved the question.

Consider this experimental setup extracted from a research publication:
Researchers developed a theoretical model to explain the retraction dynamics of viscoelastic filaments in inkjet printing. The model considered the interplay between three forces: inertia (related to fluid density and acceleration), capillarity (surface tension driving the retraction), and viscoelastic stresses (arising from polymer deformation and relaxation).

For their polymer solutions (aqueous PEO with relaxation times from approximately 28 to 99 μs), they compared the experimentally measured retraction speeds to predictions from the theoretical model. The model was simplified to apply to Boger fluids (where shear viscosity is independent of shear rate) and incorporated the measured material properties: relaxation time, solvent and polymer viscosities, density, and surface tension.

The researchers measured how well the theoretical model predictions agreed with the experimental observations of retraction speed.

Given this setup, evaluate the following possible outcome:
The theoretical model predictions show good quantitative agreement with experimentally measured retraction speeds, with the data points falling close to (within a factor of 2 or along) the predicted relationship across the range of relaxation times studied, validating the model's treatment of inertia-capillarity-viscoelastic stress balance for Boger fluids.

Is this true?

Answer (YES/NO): NO